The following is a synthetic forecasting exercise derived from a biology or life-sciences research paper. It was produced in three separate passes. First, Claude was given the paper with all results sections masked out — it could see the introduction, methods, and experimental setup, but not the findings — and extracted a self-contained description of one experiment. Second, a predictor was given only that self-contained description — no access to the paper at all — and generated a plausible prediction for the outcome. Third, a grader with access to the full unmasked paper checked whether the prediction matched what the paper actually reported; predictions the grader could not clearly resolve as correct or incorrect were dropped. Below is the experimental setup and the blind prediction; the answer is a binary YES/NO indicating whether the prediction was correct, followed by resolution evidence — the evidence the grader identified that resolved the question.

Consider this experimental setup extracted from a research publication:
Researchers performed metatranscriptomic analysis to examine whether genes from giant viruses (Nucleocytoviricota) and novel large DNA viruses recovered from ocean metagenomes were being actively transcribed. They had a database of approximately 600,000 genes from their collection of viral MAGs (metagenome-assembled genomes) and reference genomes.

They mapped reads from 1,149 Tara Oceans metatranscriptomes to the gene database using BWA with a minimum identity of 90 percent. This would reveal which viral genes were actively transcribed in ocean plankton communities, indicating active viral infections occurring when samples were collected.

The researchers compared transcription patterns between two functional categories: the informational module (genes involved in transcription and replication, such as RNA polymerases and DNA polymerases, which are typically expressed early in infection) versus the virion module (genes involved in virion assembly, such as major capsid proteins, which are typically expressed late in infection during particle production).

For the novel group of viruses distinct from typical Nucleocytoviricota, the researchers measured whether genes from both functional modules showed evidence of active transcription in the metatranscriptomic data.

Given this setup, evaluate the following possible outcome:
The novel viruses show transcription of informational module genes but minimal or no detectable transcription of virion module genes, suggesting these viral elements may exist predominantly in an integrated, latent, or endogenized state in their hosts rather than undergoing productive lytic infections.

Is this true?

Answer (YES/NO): NO